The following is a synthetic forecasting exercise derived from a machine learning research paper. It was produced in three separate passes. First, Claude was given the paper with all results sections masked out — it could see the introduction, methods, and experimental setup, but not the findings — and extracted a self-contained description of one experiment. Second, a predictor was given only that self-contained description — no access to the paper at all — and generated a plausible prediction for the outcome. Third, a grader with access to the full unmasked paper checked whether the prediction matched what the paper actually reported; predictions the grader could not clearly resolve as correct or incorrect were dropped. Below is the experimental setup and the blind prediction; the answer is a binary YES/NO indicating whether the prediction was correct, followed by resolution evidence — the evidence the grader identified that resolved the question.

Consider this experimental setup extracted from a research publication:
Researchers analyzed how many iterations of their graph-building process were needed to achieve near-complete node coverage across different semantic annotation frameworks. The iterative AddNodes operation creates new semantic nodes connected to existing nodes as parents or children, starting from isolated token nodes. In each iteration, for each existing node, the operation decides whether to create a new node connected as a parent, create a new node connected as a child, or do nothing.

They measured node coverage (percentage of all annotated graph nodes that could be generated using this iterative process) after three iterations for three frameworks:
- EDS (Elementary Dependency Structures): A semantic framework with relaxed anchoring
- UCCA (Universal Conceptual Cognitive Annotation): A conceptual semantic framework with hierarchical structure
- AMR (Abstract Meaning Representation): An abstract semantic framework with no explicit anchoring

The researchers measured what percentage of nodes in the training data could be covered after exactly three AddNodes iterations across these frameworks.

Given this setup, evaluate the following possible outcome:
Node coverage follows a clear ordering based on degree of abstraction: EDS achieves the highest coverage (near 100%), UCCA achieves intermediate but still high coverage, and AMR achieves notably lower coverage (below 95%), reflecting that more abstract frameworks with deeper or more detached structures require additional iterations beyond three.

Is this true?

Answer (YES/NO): NO